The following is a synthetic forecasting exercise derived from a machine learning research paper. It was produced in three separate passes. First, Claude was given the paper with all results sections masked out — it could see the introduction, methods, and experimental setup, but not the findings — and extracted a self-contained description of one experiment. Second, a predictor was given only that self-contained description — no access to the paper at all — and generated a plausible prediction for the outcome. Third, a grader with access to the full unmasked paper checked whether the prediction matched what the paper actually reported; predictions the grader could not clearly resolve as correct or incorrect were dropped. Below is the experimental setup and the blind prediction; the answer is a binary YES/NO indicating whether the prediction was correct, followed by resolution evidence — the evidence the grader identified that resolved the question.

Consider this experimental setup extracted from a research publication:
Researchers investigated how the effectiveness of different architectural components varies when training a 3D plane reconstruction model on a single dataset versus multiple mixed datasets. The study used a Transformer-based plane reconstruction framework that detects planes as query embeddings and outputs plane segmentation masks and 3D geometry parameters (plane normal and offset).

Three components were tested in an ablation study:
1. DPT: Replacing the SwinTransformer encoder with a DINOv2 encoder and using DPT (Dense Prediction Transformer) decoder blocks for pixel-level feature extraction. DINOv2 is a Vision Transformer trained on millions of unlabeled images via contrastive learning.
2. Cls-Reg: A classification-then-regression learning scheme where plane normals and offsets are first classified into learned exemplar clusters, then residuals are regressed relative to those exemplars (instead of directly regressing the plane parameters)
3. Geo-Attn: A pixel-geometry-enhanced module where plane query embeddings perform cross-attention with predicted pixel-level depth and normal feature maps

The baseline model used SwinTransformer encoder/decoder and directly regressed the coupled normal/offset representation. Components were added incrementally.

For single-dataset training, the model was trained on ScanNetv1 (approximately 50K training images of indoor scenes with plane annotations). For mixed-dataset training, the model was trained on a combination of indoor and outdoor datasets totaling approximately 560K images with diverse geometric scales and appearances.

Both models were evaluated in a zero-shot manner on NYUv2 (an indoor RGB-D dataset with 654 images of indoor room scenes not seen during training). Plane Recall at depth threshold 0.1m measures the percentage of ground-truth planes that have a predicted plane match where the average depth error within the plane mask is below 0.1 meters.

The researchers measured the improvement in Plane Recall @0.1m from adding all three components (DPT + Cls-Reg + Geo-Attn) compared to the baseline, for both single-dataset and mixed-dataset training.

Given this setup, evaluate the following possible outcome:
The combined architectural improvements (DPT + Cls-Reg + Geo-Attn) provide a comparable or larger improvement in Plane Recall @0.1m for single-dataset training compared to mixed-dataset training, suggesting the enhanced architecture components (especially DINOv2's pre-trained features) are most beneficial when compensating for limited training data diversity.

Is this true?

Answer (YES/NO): NO